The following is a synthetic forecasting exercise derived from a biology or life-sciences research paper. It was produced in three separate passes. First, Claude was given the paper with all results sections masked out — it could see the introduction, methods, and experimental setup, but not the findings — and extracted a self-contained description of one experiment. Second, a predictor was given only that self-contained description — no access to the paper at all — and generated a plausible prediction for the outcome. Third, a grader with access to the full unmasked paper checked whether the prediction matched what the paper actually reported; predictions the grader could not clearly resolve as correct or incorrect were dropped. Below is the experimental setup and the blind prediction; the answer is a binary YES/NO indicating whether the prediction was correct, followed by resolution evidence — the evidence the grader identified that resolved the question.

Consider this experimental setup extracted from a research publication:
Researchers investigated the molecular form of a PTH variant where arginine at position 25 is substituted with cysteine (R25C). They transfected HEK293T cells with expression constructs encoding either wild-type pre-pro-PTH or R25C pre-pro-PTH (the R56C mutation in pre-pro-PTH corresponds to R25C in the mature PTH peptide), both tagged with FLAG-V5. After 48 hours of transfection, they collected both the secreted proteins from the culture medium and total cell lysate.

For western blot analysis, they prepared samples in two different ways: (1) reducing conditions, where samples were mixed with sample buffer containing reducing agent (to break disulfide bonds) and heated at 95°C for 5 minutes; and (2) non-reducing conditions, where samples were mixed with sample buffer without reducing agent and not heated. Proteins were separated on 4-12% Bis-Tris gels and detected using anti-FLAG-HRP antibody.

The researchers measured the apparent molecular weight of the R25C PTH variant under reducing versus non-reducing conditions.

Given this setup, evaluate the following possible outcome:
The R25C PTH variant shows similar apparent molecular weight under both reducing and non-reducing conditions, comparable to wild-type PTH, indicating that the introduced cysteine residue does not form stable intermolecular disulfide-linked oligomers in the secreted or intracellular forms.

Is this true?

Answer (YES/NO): NO